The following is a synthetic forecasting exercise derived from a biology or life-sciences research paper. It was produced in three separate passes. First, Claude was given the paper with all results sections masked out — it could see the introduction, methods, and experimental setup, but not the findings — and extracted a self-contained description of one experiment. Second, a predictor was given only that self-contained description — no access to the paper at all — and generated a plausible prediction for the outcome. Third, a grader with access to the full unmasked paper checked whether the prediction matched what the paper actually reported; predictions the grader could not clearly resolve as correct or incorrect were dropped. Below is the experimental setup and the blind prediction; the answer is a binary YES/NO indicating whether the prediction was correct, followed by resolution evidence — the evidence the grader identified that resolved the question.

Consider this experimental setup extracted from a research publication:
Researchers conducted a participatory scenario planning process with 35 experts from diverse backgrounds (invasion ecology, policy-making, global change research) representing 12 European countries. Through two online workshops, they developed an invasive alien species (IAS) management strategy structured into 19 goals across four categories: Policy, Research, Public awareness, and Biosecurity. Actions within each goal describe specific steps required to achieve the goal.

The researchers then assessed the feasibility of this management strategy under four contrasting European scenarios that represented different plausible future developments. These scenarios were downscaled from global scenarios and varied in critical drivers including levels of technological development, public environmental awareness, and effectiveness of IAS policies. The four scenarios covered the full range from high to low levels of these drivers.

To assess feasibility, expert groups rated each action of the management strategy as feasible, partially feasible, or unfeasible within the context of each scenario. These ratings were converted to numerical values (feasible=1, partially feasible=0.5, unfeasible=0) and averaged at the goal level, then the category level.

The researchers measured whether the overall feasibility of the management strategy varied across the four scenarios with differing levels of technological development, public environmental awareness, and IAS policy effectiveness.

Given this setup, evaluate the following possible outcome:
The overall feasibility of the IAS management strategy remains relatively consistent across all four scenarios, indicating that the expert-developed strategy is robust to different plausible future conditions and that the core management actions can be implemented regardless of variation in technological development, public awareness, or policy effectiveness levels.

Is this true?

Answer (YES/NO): NO